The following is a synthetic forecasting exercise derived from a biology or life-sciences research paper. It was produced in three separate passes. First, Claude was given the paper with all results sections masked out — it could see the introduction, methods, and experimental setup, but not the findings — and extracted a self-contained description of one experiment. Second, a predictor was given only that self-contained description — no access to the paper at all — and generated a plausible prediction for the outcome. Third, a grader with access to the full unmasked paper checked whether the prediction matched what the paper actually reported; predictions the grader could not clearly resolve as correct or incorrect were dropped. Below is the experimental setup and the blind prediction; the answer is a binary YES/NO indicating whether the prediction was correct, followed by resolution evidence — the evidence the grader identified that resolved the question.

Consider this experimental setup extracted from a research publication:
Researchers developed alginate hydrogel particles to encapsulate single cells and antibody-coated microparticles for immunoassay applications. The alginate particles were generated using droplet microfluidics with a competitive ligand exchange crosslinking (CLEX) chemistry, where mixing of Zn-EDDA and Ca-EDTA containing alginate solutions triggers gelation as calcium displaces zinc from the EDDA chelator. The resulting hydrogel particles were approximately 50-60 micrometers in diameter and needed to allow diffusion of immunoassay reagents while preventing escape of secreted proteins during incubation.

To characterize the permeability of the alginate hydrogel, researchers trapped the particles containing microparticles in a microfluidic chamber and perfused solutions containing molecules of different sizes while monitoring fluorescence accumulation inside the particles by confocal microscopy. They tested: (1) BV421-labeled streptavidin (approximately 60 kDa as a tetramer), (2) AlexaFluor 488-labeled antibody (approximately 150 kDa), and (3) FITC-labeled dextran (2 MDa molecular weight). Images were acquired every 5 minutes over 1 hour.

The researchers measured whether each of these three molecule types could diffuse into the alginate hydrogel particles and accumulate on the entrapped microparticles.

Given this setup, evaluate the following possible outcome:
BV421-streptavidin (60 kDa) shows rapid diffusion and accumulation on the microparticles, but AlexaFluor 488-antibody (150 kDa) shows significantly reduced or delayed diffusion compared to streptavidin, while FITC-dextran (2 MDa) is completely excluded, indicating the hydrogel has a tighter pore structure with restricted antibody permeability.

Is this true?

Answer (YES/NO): NO